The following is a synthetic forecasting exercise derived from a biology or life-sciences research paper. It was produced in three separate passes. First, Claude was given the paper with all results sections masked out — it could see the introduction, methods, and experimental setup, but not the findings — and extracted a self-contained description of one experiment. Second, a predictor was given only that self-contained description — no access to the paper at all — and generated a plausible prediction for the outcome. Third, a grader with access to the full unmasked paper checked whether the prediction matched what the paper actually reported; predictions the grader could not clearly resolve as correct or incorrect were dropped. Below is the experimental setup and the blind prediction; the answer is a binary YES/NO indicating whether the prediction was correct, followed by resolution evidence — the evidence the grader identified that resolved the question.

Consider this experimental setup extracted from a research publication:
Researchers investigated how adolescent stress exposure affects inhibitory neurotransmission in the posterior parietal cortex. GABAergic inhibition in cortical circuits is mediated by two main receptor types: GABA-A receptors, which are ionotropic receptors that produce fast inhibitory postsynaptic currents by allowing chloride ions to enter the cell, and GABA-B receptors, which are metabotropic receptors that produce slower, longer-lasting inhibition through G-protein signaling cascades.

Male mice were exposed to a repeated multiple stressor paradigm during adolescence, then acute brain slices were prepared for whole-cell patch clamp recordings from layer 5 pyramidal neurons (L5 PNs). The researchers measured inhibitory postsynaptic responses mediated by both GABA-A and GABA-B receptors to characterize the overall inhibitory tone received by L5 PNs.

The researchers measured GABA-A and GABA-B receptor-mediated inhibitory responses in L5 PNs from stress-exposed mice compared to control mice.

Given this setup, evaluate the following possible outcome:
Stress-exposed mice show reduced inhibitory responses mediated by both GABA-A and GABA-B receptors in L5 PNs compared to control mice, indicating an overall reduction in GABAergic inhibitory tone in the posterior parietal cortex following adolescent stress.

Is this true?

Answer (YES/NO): NO